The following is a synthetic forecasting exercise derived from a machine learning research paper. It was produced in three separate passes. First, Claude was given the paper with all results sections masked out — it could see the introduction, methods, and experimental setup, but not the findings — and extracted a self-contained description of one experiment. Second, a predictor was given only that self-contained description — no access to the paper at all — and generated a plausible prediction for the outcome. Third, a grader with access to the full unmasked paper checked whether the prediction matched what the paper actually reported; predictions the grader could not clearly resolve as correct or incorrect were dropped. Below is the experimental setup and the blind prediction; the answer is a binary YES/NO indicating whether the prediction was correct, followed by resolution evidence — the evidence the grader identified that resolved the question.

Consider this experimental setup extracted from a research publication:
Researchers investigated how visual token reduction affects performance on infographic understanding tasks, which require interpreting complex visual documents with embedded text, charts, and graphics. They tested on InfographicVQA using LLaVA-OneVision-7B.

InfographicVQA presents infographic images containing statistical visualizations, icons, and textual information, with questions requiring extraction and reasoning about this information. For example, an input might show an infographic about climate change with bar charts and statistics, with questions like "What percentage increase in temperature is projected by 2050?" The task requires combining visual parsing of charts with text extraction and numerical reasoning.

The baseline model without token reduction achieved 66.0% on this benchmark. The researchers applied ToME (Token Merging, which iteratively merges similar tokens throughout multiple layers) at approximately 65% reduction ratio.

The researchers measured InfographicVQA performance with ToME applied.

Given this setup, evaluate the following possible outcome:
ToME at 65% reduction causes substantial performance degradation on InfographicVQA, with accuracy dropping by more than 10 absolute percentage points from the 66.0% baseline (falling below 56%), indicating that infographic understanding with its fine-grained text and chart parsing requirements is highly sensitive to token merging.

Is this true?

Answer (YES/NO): YES